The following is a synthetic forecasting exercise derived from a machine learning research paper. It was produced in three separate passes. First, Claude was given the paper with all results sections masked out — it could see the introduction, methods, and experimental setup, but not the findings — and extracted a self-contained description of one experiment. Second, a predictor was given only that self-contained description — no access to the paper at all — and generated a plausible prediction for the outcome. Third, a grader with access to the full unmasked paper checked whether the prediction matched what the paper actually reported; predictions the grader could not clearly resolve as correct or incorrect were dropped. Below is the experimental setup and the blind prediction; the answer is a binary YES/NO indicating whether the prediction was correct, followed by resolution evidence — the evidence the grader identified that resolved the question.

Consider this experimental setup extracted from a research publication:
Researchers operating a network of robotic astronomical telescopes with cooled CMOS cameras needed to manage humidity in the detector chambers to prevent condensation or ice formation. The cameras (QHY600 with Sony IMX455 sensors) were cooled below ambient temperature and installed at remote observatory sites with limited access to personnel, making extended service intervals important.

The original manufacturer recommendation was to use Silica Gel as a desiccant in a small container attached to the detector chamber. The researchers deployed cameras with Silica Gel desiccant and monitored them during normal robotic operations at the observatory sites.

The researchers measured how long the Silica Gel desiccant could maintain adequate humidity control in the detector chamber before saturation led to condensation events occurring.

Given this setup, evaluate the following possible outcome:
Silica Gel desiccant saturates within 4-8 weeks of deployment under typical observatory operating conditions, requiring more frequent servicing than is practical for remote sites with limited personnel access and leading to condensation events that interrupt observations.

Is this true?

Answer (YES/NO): NO